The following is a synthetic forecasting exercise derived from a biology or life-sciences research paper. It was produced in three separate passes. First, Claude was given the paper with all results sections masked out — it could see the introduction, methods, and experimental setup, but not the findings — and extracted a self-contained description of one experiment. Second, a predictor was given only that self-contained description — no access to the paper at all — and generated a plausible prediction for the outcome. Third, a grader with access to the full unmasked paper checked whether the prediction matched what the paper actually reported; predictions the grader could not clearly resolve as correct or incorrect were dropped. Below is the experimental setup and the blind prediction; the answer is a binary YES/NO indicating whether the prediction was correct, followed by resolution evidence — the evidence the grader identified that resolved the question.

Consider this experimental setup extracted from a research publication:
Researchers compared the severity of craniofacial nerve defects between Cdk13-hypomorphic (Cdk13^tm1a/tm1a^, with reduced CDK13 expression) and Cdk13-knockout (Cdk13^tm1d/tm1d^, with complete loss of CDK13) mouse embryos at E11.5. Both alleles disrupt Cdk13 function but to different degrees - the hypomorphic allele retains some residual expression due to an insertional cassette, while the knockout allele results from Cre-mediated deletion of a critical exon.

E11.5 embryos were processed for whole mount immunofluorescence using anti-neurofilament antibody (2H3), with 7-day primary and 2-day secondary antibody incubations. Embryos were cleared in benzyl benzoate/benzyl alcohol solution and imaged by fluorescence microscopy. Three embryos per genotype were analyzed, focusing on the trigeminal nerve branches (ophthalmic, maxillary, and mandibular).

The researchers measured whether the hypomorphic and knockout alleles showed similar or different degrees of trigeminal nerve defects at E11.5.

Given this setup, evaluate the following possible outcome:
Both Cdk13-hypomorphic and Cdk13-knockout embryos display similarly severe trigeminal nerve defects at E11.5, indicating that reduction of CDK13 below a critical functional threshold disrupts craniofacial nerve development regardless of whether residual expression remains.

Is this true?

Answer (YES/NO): NO